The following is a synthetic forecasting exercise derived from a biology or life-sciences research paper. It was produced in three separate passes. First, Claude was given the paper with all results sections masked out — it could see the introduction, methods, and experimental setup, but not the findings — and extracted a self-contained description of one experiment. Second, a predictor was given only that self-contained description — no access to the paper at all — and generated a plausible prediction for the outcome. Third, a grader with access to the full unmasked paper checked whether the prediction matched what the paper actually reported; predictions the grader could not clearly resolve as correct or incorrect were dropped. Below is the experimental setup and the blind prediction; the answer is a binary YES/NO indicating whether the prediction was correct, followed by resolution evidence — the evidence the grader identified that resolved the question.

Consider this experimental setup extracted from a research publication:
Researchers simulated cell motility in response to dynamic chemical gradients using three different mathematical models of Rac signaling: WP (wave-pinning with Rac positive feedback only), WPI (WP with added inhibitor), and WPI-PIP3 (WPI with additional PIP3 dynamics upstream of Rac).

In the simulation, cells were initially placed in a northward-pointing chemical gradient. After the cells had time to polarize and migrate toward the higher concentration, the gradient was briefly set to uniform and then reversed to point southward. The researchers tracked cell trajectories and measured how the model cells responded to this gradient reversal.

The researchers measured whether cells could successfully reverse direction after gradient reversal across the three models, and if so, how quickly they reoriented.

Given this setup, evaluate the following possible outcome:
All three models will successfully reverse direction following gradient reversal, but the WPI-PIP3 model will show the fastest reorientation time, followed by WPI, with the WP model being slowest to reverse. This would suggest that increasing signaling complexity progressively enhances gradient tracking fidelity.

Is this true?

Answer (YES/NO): NO